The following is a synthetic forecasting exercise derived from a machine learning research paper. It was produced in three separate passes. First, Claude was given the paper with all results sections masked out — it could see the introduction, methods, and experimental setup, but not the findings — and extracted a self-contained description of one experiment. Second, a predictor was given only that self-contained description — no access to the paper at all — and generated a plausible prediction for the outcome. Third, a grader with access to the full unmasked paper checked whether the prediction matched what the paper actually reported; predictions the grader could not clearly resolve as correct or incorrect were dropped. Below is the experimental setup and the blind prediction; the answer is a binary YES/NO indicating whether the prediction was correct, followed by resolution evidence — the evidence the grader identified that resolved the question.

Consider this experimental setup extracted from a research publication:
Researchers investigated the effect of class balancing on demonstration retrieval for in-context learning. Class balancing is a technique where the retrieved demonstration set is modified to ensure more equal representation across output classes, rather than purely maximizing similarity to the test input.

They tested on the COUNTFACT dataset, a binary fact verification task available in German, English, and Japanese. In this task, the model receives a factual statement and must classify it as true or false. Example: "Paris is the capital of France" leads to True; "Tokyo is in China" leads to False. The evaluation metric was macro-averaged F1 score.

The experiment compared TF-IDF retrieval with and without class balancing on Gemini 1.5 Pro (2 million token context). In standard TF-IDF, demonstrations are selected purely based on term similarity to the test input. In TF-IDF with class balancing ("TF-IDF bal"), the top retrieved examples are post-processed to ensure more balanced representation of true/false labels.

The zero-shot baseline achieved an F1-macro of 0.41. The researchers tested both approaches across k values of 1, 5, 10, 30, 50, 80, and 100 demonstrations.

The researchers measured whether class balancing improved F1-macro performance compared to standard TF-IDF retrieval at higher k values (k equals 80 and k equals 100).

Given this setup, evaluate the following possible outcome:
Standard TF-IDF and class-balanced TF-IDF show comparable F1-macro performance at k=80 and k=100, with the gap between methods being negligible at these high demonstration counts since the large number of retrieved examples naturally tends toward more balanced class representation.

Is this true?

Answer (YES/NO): NO